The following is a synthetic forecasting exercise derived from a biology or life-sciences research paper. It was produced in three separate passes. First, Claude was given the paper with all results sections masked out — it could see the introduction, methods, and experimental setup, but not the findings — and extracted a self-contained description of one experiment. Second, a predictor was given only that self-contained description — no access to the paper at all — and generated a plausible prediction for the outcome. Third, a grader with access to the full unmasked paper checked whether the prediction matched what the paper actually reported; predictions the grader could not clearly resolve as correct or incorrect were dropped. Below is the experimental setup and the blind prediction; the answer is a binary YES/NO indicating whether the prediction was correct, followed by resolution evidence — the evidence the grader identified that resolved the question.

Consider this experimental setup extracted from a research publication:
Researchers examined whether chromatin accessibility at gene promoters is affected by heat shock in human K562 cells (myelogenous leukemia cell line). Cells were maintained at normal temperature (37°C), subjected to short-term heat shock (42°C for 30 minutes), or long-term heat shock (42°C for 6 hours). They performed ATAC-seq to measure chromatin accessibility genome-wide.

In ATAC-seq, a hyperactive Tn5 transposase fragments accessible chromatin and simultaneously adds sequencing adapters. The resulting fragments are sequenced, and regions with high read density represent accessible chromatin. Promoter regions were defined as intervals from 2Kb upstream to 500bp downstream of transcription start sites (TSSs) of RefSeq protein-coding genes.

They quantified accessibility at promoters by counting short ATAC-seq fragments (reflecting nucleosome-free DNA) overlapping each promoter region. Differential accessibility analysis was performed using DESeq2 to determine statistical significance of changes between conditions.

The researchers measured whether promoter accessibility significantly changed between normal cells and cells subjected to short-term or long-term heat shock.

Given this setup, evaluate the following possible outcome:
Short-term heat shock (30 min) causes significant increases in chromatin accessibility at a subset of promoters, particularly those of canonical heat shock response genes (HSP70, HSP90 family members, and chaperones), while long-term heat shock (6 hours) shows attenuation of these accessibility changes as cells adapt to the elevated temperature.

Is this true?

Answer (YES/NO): NO